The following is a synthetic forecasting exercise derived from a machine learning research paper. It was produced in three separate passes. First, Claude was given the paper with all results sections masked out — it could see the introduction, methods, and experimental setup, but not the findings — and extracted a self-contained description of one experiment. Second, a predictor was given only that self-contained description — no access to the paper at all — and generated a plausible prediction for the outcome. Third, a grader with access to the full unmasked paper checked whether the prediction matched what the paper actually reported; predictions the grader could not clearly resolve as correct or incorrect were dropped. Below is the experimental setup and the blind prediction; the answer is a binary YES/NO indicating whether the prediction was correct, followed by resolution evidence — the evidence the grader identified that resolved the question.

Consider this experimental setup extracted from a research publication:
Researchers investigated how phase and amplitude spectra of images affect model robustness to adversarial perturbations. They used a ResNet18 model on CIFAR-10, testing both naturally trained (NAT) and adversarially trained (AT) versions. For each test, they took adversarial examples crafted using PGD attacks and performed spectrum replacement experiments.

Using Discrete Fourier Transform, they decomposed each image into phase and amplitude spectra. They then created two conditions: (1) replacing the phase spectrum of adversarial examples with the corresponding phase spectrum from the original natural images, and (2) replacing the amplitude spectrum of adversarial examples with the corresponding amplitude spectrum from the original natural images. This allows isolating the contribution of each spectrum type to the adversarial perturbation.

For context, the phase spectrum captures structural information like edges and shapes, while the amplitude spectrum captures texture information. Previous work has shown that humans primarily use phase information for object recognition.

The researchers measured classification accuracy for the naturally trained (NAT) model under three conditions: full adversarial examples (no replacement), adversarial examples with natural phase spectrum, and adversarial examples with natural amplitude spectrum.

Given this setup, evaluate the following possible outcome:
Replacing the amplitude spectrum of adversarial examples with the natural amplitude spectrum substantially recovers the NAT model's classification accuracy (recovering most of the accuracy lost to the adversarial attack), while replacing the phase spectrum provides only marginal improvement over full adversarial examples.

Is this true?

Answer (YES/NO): NO